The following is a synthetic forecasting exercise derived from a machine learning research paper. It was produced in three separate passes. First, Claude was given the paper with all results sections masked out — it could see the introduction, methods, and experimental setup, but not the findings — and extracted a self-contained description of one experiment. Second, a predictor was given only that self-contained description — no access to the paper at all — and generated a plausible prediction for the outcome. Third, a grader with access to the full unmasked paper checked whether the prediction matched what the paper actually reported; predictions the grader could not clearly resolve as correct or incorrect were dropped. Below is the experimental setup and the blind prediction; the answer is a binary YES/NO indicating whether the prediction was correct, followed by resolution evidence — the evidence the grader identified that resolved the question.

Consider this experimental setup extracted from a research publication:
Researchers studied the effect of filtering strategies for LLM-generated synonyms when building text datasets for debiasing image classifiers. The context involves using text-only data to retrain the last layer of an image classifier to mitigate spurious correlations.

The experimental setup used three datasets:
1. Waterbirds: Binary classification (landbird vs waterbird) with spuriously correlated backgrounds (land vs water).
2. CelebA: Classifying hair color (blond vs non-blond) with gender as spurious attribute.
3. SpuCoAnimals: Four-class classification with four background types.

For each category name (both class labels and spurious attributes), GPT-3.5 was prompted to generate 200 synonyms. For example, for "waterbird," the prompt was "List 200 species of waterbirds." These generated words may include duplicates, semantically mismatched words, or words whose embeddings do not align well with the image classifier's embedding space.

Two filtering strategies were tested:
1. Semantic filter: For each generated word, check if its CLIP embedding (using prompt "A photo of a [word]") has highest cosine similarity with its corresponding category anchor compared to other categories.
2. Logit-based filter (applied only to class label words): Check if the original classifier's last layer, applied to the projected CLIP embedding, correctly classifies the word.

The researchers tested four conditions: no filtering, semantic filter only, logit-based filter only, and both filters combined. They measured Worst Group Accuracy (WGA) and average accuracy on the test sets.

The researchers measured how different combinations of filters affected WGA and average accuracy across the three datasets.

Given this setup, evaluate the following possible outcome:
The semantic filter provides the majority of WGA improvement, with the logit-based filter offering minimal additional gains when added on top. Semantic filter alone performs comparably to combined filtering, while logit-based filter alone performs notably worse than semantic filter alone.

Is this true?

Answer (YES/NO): NO